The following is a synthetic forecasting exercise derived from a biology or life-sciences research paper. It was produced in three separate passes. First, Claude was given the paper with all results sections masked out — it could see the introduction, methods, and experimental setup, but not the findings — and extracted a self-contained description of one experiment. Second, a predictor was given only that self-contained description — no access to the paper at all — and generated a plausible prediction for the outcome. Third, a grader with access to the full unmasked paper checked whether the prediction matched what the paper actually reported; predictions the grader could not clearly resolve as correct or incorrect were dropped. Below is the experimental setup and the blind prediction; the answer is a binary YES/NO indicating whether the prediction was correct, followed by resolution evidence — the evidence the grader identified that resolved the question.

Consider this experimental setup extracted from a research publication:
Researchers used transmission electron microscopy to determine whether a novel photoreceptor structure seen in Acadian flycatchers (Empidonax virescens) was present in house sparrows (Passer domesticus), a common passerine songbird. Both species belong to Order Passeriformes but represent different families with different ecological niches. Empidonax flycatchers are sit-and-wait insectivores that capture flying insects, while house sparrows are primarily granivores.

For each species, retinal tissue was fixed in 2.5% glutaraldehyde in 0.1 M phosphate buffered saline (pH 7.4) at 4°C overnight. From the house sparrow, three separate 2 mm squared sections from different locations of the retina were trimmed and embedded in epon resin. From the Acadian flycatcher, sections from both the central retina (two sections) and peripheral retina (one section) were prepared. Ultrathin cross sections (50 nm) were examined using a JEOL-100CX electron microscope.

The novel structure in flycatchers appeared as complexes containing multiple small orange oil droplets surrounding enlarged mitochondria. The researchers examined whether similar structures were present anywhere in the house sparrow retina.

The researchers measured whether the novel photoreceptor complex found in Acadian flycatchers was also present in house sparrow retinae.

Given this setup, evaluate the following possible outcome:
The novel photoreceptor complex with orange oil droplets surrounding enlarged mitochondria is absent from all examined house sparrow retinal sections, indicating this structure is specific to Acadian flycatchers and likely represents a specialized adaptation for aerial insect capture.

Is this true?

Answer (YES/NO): YES